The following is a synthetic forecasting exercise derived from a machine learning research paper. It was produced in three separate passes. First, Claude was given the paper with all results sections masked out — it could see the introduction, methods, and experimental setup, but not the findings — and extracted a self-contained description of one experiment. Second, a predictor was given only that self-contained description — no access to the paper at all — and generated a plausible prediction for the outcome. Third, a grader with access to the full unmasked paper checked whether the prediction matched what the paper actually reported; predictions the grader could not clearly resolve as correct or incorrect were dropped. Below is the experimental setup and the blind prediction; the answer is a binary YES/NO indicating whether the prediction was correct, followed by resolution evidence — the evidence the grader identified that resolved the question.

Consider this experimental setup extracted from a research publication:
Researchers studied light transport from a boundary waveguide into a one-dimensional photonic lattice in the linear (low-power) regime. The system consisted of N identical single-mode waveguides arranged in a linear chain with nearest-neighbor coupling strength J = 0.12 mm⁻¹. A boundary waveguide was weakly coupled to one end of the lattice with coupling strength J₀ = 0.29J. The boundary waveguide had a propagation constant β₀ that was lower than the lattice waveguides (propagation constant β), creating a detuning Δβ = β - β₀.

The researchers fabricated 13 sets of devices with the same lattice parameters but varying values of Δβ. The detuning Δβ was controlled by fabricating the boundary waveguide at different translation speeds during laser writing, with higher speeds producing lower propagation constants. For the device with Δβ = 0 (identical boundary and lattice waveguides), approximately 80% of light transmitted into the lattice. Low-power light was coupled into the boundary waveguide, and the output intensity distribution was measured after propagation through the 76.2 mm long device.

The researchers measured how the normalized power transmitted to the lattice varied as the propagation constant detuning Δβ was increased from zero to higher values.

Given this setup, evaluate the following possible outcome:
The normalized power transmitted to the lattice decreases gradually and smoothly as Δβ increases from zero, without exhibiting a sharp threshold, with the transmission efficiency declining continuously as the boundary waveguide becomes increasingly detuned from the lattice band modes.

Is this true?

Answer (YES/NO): NO